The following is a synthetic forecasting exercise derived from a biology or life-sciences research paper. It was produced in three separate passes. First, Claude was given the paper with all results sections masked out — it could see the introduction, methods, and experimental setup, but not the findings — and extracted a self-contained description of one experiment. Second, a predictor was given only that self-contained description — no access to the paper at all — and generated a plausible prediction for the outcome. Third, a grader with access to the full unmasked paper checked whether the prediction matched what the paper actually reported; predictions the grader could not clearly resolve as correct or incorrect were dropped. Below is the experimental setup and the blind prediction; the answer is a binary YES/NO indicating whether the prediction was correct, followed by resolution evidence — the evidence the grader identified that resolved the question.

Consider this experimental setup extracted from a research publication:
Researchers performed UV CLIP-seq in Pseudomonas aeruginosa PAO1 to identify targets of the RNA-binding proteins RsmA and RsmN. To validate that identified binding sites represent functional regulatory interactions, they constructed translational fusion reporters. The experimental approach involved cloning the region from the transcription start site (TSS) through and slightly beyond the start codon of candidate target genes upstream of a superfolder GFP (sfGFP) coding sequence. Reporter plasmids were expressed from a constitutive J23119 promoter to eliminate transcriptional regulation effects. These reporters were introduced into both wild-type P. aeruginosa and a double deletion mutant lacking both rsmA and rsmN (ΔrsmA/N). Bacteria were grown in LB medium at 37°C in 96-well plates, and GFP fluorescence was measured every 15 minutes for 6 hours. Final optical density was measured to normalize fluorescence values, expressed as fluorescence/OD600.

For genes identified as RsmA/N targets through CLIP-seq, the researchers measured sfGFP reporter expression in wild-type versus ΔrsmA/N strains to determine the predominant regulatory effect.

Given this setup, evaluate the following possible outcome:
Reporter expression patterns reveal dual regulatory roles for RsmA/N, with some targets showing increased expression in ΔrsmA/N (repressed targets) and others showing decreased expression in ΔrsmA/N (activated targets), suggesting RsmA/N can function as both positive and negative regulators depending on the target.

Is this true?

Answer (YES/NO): NO